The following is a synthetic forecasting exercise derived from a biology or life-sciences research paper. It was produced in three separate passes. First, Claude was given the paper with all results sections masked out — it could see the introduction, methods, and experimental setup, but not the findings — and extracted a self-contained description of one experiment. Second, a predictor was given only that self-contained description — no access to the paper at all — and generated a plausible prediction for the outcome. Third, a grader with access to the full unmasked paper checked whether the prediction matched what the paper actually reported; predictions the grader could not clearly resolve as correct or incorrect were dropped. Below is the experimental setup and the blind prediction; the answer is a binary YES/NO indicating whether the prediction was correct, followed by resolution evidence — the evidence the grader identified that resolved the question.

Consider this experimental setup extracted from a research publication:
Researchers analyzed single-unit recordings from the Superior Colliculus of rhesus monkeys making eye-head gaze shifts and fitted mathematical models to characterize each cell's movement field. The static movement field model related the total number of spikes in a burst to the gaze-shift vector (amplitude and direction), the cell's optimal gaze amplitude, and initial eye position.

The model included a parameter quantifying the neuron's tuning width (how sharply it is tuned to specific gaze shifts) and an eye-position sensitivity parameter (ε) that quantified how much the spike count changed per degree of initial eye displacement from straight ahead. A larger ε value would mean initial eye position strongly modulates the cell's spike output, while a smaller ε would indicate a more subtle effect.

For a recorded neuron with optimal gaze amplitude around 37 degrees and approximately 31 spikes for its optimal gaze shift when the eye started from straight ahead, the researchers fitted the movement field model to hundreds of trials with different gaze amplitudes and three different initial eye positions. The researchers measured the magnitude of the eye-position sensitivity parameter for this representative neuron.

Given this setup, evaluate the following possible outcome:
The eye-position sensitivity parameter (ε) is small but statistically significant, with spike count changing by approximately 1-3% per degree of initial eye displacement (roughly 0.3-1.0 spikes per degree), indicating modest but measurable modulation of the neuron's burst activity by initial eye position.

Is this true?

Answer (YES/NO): NO